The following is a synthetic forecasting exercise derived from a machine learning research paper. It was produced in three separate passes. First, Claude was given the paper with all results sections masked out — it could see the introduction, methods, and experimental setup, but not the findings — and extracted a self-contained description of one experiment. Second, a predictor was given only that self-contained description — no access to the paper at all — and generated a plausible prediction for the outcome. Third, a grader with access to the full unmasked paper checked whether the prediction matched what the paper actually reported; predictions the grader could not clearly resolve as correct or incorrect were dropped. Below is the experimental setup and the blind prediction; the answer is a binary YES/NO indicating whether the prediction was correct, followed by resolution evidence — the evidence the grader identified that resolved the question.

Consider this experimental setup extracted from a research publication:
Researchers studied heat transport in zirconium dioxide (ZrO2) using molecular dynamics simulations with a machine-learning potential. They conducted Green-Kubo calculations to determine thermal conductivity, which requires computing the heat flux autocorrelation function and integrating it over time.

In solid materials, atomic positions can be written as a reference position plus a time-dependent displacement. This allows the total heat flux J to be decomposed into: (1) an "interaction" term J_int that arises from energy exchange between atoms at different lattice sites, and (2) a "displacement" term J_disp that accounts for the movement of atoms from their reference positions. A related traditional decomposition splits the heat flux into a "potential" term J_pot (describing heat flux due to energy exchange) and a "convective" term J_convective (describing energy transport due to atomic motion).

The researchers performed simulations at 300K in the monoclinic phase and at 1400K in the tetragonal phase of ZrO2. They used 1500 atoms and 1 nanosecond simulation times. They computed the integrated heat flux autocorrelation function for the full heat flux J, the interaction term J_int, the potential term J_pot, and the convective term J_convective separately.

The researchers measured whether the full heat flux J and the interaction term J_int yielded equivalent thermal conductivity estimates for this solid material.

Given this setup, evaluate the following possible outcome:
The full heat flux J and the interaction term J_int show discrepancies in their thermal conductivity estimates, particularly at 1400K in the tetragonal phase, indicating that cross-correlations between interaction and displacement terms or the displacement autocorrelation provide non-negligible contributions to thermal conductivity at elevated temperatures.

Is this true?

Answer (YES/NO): NO